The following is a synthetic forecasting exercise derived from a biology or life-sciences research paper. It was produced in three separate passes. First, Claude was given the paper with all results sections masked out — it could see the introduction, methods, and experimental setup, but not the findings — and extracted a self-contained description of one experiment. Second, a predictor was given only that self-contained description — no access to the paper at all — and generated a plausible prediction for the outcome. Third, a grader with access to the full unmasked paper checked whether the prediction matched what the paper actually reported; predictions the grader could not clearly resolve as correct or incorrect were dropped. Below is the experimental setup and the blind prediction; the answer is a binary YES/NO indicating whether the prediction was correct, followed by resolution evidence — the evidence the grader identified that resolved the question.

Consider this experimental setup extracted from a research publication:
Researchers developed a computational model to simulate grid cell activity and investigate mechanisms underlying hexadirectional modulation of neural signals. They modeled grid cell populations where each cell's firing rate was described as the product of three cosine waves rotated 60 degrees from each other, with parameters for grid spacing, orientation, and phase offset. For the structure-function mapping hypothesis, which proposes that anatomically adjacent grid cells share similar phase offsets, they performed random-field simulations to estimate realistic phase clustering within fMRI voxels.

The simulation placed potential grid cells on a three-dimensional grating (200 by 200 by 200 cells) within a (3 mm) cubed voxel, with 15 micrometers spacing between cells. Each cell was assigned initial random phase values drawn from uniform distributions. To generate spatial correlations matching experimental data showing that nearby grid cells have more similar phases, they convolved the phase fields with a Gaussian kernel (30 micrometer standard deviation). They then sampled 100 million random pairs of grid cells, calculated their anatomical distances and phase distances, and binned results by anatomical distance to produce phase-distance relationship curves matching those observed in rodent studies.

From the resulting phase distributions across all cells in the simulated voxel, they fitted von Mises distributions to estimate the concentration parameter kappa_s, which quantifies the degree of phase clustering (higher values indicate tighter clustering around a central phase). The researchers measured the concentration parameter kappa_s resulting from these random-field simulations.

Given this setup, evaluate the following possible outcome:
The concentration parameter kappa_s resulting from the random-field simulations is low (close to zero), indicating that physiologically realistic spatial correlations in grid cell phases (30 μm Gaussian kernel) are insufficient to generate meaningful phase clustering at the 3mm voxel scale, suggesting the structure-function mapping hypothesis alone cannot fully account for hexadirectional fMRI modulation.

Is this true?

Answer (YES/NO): YES